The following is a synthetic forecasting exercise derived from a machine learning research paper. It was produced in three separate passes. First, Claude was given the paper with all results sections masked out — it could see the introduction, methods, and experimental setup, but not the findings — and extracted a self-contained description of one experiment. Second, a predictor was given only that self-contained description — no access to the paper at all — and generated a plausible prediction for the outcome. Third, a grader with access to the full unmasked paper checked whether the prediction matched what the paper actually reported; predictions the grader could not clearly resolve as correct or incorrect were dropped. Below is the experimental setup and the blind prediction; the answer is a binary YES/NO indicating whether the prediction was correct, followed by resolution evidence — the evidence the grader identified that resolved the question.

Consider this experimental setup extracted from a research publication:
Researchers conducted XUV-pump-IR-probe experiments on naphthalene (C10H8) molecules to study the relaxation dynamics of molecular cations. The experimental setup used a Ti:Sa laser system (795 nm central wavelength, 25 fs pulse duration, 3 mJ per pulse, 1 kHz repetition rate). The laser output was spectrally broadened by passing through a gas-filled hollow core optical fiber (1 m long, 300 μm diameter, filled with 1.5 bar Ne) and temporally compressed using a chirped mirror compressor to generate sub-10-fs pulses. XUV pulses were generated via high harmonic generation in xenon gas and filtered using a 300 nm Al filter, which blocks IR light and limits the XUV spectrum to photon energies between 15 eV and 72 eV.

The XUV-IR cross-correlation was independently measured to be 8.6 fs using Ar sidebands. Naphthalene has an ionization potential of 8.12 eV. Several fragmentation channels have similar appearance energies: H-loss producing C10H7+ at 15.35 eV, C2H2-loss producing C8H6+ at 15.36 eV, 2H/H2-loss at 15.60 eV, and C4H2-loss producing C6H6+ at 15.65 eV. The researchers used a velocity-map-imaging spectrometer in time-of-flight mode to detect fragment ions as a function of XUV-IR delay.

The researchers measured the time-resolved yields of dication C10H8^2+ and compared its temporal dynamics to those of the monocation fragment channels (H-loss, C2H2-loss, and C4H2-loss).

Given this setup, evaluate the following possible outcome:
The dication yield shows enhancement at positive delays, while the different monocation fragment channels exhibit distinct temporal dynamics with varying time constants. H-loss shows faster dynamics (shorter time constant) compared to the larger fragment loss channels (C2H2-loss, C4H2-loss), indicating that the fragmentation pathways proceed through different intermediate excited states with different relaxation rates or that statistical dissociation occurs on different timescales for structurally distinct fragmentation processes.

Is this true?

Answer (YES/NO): NO